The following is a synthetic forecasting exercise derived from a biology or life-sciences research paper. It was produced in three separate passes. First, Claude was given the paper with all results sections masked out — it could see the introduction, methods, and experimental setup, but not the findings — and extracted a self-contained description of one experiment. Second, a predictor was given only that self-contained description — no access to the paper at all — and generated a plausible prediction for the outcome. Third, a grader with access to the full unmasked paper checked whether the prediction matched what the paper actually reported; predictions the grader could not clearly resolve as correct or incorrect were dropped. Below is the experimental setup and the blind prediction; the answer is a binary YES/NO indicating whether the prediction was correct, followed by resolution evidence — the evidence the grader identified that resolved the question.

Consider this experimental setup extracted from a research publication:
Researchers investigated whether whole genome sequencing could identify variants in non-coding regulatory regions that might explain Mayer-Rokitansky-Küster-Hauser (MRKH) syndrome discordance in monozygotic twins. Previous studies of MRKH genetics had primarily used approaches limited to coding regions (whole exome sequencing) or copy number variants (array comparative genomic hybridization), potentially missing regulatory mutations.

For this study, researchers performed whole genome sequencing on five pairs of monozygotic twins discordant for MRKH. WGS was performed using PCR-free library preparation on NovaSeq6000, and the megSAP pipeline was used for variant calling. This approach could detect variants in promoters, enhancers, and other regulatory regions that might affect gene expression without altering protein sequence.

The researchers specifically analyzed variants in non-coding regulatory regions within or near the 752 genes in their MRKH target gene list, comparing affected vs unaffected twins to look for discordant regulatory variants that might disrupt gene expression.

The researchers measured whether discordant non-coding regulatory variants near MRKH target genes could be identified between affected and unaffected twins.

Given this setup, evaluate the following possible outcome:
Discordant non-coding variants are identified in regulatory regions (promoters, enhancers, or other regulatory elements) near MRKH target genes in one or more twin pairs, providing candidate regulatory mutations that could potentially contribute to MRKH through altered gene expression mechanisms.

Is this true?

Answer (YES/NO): NO